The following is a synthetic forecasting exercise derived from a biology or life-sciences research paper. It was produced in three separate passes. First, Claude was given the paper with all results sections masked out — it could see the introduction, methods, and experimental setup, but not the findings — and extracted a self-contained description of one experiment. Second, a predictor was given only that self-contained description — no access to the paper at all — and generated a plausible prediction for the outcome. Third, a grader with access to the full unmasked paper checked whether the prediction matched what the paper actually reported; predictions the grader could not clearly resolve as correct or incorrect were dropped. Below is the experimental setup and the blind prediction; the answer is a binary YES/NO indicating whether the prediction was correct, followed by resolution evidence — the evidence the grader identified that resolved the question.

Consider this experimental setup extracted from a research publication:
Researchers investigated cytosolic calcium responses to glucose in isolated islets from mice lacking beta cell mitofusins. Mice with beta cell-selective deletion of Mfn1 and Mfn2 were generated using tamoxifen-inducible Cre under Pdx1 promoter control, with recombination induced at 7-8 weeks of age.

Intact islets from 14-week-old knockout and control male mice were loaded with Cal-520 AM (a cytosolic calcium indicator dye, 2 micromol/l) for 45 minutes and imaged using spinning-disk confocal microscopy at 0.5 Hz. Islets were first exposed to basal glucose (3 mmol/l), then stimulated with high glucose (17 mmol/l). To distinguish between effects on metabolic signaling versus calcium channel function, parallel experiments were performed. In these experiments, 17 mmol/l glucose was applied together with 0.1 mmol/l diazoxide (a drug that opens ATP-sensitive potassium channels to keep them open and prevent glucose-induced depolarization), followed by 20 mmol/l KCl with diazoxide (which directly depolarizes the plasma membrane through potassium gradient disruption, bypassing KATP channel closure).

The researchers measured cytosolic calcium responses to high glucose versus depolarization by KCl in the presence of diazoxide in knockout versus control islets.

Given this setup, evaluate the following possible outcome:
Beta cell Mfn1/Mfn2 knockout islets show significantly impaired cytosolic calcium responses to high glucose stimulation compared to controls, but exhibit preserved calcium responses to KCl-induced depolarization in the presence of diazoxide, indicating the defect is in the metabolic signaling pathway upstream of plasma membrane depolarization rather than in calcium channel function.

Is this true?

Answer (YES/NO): NO